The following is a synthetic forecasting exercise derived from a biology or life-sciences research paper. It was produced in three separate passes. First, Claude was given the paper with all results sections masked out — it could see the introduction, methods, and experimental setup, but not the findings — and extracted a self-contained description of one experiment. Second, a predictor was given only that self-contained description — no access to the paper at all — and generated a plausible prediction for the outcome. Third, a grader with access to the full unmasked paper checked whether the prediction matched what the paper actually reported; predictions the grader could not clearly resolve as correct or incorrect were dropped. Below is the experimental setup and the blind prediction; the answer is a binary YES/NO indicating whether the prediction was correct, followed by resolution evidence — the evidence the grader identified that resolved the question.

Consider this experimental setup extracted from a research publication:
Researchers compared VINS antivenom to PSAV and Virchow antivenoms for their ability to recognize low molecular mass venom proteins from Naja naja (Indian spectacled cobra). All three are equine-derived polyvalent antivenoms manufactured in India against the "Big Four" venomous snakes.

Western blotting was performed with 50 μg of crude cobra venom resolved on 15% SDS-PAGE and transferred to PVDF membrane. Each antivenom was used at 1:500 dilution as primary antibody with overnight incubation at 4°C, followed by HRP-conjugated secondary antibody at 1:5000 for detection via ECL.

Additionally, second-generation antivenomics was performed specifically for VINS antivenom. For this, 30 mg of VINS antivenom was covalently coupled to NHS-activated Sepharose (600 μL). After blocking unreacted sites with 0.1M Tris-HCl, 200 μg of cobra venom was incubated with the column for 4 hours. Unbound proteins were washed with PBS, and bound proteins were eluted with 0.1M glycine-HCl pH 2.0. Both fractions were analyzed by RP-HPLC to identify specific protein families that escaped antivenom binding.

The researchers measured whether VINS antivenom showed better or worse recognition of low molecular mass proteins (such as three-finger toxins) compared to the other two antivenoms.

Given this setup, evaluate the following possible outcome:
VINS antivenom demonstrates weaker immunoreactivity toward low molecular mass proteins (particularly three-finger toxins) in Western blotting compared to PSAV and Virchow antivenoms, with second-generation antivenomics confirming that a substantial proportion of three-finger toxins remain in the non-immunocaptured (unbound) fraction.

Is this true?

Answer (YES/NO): NO